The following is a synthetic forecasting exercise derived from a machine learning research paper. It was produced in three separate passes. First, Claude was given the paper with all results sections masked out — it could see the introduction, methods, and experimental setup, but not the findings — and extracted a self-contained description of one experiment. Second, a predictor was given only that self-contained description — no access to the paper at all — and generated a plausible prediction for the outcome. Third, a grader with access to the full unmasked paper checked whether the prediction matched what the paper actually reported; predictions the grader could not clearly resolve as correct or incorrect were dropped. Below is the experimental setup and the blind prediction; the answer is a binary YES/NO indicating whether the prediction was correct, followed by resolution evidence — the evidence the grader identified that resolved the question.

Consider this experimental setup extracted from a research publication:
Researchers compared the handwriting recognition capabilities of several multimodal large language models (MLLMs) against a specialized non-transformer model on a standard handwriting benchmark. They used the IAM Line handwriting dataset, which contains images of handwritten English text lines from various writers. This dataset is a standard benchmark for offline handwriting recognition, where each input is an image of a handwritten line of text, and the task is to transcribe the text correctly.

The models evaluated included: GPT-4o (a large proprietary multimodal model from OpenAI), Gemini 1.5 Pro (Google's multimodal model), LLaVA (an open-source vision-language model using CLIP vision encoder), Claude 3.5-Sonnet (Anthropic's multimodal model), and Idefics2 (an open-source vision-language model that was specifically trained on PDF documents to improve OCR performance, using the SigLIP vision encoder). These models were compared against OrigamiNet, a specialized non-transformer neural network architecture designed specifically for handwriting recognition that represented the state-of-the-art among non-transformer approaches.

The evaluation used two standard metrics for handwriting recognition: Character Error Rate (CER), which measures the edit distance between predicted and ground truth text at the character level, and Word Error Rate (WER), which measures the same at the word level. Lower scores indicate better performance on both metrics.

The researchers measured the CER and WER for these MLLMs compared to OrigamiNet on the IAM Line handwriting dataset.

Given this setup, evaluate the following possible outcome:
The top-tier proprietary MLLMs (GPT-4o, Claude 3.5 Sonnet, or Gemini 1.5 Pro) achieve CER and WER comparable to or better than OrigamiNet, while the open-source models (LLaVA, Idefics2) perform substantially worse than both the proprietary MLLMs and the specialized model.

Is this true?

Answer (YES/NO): NO